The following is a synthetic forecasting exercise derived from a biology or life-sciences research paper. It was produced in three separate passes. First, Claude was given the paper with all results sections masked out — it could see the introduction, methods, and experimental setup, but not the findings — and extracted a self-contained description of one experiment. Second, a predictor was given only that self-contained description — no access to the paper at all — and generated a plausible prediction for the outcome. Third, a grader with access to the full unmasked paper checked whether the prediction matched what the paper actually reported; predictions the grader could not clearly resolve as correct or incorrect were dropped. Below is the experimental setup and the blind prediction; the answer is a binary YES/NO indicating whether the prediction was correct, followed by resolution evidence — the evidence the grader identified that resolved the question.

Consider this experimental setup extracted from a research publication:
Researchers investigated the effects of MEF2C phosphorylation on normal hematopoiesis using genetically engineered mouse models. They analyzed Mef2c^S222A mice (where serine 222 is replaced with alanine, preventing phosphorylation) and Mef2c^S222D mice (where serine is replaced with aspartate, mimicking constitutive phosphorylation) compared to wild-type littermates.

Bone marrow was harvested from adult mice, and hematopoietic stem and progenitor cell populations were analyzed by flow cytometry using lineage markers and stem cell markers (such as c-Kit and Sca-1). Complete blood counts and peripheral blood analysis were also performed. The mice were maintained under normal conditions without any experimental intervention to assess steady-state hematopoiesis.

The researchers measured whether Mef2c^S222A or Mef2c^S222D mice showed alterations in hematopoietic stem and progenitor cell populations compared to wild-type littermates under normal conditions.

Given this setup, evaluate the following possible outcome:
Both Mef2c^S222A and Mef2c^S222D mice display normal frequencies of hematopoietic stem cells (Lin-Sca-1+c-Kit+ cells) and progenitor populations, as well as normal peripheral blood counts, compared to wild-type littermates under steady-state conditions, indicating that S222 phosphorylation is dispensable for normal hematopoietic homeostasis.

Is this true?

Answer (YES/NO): YES